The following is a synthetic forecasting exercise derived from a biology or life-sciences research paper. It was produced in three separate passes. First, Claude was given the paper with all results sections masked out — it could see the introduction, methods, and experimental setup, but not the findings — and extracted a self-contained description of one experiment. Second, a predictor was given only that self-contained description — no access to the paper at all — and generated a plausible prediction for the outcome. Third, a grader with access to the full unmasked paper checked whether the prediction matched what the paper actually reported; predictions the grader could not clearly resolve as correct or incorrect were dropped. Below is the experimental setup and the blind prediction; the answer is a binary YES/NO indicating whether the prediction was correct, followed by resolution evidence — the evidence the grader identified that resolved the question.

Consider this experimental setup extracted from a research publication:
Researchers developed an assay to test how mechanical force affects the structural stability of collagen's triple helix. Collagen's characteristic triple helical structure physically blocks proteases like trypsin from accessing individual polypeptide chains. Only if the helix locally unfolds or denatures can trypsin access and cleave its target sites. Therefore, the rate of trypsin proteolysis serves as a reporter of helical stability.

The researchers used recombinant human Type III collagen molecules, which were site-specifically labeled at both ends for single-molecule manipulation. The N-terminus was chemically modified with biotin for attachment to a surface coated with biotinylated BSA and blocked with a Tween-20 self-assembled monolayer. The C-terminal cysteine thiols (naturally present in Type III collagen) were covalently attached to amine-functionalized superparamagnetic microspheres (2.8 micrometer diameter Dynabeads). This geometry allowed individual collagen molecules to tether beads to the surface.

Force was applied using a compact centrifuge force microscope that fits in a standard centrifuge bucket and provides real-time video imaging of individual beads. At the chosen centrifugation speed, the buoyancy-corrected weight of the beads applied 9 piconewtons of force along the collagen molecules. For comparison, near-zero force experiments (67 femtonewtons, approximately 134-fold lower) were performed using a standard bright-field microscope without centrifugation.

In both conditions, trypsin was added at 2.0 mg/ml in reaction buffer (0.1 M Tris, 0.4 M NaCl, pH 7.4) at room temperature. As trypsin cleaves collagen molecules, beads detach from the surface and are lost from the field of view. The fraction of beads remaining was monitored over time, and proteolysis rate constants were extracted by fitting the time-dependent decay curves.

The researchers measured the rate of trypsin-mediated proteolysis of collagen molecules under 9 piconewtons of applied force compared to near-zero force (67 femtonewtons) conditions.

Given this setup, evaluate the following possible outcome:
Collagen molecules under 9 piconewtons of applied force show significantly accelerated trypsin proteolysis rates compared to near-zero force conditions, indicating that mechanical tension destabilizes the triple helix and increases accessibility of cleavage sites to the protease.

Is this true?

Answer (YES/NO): YES